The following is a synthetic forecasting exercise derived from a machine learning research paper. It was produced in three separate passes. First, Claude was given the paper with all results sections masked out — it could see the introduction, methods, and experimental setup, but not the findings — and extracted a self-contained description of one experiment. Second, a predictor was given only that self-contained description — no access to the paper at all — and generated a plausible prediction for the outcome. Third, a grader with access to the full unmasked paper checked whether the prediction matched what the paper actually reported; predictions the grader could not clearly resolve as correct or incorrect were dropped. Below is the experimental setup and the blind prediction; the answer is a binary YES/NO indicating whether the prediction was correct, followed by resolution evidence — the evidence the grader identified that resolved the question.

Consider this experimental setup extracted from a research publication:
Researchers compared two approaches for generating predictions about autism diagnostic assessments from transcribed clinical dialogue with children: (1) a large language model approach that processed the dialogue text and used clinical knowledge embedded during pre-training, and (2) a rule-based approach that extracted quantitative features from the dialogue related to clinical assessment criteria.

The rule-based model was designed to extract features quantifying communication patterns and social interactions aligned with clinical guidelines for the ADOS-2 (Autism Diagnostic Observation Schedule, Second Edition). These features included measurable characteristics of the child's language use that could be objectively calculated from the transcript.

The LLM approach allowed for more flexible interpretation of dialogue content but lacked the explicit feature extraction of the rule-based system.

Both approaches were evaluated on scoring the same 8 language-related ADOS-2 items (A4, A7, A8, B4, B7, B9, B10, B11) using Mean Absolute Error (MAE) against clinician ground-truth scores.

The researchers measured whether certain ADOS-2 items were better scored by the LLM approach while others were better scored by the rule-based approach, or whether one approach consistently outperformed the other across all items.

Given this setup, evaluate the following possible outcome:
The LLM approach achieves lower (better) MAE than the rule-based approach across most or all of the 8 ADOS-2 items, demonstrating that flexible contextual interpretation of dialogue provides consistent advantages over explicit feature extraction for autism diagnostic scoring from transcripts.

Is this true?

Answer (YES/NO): NO